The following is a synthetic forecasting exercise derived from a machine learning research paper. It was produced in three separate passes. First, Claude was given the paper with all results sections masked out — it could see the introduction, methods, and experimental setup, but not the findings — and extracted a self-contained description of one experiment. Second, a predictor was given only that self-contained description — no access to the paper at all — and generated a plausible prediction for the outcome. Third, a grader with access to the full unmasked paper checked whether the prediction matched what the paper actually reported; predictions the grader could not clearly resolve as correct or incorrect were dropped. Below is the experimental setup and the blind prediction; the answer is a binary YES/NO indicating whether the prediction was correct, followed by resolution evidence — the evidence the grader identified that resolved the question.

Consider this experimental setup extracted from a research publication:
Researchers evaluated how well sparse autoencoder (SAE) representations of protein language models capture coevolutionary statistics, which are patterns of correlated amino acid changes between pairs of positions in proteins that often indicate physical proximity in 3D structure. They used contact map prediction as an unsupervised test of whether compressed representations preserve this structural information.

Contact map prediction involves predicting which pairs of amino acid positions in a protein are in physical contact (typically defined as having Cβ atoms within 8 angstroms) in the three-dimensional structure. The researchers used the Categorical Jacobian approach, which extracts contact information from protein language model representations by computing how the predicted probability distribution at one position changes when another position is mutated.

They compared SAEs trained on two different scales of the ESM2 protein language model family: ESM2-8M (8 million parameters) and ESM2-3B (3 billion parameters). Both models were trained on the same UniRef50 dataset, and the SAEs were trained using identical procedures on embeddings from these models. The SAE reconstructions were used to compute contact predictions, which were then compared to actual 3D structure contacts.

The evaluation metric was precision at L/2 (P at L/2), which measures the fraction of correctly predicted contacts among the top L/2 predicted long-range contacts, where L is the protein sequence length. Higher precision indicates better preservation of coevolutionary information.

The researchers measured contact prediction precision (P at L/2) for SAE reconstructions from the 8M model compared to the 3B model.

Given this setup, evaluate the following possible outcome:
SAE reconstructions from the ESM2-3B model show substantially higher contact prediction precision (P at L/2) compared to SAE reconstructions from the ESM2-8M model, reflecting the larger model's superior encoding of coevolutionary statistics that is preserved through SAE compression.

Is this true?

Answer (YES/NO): YES